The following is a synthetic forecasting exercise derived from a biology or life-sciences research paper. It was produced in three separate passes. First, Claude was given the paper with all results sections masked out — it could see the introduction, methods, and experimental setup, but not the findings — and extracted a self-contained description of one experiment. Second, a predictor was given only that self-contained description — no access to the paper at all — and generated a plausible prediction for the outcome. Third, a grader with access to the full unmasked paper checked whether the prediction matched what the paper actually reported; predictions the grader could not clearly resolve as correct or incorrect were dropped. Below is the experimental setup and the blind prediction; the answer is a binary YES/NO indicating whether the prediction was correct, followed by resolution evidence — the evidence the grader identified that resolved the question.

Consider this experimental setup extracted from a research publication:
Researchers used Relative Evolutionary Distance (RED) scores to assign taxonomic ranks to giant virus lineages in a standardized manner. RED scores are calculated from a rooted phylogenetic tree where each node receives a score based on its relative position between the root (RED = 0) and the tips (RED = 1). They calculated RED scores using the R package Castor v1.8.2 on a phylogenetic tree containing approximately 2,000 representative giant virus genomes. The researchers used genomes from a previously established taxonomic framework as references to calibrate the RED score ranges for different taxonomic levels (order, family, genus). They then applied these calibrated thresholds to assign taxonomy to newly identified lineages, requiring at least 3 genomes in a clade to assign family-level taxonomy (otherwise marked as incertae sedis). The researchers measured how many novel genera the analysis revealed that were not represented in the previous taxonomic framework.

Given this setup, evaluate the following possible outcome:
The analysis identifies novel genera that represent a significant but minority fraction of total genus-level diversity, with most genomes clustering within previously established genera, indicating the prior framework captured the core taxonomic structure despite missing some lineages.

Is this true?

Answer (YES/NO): NO